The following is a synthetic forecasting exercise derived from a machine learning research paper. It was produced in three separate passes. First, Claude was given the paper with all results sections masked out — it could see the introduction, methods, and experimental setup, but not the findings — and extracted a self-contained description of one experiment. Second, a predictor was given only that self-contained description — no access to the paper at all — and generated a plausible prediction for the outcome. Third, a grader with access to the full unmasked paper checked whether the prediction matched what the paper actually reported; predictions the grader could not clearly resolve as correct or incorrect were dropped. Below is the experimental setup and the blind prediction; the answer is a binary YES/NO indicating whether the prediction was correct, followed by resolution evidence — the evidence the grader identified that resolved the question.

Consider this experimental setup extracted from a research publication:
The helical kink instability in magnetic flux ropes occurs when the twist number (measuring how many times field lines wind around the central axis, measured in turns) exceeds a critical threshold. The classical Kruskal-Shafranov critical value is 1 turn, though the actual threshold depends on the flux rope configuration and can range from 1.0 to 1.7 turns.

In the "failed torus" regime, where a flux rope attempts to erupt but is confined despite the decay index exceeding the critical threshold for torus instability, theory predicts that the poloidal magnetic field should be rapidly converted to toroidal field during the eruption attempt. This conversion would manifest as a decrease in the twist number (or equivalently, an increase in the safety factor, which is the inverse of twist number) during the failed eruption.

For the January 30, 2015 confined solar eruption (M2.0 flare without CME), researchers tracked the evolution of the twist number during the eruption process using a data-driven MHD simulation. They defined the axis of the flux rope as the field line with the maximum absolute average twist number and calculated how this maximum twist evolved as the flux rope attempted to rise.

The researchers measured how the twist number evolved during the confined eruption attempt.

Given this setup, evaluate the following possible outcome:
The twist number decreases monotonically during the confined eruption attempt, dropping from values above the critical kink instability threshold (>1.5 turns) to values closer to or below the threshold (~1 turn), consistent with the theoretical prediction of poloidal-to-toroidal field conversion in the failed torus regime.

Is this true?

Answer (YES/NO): NO